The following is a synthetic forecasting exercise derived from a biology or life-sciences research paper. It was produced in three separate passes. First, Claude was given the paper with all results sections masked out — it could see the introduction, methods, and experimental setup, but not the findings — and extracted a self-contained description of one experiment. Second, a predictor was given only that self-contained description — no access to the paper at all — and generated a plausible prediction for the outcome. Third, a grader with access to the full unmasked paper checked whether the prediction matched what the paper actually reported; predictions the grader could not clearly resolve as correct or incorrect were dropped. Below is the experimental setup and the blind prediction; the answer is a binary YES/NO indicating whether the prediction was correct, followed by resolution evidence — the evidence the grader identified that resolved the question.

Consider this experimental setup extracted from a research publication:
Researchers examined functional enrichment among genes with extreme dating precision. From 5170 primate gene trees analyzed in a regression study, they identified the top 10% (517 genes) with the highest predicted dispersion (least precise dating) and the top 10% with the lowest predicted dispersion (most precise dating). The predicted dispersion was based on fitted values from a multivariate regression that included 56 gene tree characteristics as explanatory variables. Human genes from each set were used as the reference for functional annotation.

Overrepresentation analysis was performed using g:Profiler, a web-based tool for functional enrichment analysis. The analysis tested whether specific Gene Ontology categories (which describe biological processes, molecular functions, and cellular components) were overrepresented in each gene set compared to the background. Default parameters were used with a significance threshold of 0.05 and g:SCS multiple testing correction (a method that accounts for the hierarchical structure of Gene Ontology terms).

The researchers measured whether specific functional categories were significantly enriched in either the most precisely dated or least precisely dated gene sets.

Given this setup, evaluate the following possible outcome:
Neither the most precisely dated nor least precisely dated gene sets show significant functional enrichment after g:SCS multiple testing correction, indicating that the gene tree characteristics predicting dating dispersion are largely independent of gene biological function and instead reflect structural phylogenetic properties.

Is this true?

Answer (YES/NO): NO